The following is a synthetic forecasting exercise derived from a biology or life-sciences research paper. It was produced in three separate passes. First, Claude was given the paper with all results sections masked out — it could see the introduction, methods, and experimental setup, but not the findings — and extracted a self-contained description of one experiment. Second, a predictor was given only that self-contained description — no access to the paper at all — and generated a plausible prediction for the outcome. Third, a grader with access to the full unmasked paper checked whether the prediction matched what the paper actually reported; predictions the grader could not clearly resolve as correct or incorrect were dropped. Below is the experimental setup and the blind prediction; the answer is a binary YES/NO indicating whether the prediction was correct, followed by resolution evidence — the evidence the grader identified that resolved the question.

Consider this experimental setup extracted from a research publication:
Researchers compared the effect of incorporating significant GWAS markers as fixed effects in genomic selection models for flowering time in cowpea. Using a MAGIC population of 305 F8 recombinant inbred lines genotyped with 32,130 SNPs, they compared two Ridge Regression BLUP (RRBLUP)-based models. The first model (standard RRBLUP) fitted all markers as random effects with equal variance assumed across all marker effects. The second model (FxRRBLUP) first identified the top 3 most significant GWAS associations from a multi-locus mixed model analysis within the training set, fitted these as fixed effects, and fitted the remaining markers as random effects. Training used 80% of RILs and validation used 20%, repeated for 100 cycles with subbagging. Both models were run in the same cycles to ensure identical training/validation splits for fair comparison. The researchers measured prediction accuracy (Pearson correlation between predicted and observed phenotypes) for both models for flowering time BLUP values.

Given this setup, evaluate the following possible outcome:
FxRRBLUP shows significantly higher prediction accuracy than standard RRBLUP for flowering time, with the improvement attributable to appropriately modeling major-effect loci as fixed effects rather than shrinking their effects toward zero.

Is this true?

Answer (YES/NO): YES